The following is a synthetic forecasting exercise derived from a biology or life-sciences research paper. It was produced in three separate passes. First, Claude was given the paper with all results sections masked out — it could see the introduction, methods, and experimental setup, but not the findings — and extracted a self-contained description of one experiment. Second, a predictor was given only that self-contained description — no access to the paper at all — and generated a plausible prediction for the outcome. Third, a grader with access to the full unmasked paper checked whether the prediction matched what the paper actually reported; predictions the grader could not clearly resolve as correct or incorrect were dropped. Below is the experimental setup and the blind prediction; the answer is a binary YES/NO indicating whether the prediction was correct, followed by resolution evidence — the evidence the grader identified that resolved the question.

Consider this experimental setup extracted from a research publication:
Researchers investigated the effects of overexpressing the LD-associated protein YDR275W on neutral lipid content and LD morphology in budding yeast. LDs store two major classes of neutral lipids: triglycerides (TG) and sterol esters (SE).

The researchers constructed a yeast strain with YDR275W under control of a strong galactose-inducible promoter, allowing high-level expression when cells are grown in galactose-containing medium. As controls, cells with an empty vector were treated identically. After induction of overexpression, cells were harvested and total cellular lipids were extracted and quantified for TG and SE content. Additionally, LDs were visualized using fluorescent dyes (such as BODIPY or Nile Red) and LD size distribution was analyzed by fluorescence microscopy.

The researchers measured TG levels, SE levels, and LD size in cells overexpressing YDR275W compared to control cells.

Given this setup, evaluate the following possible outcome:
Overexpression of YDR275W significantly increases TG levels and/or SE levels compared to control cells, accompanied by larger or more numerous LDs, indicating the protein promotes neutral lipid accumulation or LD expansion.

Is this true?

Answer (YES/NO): YES